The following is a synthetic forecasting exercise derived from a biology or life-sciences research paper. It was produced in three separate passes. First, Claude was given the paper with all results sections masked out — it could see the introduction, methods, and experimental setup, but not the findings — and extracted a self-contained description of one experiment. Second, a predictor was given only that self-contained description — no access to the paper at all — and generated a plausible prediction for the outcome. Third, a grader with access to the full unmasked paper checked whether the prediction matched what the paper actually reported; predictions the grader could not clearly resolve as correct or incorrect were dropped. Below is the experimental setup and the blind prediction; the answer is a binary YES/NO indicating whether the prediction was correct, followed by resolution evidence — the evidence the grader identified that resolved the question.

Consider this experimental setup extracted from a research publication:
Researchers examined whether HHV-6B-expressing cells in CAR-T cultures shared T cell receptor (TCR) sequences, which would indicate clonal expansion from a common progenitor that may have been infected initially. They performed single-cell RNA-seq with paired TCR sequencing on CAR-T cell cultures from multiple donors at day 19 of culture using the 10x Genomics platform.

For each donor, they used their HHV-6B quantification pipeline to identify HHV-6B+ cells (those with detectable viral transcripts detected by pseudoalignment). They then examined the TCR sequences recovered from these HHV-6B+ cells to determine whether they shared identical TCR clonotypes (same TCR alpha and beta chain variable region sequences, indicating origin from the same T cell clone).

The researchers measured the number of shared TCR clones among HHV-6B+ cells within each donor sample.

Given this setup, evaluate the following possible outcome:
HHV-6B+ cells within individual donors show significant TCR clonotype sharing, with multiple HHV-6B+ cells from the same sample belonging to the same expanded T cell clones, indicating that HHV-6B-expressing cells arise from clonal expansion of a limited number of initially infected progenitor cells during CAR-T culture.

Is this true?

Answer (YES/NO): NO